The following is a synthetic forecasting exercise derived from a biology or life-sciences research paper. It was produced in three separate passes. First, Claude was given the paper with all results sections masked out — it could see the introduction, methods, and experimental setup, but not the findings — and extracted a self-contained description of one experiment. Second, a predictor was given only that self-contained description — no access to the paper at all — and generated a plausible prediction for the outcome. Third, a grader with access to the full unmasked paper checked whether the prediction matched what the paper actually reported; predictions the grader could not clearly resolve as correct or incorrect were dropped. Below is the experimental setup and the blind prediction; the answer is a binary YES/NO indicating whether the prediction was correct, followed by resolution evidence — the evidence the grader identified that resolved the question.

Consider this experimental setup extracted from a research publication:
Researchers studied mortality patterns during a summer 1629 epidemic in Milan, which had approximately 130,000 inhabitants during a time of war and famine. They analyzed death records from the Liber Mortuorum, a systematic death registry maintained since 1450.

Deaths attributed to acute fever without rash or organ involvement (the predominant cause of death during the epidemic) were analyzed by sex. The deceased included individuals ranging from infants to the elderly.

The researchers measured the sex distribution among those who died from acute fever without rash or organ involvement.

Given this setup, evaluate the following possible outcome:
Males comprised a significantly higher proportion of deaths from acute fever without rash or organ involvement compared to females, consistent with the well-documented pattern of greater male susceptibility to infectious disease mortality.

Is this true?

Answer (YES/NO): YES